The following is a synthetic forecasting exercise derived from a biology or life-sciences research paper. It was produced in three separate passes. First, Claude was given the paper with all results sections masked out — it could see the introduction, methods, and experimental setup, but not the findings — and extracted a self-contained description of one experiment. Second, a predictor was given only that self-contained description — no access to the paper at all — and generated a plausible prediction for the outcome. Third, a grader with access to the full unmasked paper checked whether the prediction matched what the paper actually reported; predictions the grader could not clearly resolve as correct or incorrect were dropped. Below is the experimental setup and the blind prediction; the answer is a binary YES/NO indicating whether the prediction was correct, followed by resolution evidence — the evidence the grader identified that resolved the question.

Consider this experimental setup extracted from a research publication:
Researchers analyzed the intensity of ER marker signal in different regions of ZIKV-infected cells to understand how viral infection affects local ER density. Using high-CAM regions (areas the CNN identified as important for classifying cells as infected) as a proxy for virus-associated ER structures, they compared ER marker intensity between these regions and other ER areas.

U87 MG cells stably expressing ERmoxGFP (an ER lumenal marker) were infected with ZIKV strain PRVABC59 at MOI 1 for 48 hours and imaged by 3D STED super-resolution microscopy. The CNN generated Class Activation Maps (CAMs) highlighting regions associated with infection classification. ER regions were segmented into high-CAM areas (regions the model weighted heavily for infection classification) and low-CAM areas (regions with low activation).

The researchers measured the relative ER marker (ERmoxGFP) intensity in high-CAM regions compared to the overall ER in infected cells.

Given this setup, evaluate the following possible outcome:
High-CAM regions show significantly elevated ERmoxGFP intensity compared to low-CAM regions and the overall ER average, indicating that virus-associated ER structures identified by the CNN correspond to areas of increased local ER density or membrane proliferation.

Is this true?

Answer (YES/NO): YES